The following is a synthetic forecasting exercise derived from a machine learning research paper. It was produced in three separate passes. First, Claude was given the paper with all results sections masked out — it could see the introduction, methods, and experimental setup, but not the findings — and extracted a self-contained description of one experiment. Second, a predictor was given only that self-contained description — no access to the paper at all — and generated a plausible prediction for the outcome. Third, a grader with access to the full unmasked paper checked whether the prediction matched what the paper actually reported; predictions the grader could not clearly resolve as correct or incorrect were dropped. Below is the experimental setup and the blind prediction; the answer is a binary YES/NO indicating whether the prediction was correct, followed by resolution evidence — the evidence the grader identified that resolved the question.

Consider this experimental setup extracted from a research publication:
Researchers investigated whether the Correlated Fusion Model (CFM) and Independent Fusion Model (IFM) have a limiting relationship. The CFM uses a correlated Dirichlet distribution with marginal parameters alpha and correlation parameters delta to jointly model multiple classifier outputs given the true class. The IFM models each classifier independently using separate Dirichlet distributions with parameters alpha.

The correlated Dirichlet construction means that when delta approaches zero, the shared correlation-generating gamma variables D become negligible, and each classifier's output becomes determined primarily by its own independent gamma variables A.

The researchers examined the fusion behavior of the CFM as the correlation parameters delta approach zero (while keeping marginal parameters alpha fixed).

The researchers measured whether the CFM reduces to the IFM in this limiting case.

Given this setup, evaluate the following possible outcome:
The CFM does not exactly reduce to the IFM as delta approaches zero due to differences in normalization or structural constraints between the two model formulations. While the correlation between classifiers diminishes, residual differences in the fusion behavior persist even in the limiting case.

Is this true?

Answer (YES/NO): NO